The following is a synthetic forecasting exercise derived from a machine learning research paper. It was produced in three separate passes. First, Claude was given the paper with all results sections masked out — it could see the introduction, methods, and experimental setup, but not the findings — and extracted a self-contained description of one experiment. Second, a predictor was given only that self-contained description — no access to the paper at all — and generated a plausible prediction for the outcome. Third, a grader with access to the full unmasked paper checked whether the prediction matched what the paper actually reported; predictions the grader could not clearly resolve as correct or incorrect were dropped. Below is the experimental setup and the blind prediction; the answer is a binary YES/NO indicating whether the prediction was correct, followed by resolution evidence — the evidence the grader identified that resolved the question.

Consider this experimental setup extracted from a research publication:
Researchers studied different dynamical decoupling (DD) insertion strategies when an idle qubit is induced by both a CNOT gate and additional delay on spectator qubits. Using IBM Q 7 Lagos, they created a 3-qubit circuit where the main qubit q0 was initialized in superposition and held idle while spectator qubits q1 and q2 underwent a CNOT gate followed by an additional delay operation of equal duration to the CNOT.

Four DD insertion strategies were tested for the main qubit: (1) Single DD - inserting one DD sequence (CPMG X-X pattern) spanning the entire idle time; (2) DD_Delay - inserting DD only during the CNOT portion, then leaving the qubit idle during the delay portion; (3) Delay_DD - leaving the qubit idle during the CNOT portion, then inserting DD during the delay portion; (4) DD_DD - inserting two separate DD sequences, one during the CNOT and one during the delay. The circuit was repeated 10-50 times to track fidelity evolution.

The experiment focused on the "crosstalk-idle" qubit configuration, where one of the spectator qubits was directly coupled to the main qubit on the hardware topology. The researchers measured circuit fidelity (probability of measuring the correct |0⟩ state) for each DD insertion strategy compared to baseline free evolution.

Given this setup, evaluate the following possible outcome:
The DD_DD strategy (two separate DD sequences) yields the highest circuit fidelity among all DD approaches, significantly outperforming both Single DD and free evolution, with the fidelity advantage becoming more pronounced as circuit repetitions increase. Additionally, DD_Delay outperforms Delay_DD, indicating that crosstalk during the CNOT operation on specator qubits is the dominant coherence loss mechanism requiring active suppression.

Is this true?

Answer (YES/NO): YES